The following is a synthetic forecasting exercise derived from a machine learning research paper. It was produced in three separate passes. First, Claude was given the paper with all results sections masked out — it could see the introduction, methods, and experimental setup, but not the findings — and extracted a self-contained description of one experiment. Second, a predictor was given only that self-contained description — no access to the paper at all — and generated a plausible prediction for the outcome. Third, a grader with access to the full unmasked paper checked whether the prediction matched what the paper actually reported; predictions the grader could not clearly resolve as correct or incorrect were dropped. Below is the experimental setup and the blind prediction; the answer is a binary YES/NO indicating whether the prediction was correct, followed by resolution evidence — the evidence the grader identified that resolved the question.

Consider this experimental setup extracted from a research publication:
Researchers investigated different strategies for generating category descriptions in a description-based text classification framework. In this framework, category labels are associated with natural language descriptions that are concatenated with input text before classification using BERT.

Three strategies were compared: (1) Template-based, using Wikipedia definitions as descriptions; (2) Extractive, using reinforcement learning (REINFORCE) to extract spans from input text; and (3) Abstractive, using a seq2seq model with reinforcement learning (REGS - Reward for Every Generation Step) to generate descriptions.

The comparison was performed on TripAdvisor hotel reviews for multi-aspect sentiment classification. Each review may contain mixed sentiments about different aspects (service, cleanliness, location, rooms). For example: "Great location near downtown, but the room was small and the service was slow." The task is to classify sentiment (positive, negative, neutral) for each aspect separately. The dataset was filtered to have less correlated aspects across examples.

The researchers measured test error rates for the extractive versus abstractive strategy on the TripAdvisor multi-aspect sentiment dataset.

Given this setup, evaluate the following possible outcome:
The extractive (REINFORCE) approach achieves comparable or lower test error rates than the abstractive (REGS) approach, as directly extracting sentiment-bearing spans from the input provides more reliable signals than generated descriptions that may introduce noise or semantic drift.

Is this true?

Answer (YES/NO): YES